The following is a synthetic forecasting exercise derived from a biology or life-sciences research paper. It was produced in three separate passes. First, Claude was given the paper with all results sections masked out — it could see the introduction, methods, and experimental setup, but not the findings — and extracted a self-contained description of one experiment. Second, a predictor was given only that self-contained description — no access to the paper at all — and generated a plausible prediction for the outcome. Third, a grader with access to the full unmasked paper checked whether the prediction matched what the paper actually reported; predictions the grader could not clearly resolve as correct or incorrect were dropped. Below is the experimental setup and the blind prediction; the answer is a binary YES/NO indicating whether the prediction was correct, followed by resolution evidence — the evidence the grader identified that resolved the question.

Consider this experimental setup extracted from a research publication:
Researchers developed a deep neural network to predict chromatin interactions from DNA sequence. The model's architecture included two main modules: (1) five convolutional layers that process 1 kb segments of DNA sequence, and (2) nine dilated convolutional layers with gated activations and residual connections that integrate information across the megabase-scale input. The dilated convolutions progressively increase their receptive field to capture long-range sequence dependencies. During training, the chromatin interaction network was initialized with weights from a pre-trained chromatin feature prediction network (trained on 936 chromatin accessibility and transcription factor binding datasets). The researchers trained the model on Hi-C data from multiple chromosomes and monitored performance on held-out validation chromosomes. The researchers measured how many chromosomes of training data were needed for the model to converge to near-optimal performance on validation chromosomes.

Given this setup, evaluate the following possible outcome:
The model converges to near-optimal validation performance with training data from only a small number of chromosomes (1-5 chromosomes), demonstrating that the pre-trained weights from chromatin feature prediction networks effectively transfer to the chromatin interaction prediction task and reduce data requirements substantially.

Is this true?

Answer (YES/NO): NO